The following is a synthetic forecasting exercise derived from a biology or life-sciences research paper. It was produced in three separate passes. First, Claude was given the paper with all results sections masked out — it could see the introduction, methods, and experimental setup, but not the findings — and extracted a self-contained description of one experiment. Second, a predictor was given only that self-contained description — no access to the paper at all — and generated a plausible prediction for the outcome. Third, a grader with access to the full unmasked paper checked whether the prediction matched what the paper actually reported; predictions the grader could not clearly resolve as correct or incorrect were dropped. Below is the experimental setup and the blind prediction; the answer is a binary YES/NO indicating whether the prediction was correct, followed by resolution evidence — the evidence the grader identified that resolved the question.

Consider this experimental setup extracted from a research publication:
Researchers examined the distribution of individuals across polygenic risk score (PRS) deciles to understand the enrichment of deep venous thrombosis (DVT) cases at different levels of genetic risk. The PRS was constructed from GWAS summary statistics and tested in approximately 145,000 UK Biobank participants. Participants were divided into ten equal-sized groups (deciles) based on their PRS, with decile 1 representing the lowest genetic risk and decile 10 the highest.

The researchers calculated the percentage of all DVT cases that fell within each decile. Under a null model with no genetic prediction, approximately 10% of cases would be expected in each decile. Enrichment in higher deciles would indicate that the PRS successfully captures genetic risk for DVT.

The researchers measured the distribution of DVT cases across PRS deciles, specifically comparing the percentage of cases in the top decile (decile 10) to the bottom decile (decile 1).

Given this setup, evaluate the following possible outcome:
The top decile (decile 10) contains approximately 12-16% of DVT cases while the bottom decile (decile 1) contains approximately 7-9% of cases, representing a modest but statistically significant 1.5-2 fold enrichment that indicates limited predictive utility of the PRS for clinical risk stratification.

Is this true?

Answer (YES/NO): NO